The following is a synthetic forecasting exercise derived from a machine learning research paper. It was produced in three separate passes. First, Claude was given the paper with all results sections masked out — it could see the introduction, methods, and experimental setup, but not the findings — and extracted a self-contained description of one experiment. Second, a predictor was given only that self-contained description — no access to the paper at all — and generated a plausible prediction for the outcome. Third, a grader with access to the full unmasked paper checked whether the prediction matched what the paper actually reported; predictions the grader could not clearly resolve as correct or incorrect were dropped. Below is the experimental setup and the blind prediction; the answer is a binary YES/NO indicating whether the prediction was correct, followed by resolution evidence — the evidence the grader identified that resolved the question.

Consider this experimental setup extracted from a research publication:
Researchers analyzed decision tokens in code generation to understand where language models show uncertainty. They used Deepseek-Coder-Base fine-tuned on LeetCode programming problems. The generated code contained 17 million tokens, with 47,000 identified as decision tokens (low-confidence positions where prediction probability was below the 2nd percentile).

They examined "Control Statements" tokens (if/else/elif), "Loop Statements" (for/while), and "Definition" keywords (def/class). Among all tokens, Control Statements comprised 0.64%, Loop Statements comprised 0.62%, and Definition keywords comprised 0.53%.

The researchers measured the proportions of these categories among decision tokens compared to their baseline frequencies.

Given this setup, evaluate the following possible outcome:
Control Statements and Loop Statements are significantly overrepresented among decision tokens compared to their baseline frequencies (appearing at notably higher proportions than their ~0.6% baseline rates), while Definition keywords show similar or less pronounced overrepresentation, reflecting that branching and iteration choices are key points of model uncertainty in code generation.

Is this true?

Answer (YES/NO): NO